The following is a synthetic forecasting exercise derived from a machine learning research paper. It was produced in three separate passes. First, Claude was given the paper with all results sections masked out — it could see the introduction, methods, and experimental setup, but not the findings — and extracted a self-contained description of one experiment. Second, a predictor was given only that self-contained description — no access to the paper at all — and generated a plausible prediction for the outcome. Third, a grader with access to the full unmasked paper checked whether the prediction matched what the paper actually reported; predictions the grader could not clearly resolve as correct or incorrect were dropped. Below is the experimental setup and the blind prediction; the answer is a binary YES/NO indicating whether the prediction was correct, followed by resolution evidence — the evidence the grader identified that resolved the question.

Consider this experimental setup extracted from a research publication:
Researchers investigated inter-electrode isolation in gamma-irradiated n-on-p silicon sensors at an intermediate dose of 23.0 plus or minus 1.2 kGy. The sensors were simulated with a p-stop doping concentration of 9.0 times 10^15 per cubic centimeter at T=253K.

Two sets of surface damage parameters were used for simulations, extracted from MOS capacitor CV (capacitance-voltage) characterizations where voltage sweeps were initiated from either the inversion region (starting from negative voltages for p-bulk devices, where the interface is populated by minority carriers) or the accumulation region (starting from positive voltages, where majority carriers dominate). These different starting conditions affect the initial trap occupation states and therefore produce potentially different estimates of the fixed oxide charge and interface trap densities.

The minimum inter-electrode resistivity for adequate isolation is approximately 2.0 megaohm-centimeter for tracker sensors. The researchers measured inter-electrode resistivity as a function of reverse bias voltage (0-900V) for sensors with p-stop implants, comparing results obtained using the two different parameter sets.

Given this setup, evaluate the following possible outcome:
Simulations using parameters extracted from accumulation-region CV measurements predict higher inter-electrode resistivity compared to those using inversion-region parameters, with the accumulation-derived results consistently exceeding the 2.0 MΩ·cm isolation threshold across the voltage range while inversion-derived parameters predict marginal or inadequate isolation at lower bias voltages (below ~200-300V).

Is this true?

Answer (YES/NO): NO